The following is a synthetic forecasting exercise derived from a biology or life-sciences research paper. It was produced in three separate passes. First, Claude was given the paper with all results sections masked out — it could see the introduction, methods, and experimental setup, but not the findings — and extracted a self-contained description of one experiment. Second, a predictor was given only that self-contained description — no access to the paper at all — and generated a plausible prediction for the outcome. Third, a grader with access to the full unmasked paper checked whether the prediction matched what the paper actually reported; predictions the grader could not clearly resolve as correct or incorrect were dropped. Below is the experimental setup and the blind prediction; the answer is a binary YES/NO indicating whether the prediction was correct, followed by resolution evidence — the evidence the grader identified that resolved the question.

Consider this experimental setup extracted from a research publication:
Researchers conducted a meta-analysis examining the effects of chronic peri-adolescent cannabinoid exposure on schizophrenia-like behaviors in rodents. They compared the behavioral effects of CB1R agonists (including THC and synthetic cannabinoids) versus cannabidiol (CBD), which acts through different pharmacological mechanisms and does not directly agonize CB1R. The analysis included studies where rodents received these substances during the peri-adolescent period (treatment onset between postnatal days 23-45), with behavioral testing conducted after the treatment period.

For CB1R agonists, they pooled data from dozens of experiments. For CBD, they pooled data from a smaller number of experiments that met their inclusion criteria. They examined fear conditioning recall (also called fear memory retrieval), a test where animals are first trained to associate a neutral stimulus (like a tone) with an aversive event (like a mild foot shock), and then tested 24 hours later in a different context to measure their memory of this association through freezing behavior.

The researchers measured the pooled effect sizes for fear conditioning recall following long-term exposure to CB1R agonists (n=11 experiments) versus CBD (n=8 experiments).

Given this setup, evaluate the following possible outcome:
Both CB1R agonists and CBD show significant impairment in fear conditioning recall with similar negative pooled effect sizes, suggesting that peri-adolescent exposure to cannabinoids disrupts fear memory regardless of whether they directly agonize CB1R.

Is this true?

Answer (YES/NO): NO